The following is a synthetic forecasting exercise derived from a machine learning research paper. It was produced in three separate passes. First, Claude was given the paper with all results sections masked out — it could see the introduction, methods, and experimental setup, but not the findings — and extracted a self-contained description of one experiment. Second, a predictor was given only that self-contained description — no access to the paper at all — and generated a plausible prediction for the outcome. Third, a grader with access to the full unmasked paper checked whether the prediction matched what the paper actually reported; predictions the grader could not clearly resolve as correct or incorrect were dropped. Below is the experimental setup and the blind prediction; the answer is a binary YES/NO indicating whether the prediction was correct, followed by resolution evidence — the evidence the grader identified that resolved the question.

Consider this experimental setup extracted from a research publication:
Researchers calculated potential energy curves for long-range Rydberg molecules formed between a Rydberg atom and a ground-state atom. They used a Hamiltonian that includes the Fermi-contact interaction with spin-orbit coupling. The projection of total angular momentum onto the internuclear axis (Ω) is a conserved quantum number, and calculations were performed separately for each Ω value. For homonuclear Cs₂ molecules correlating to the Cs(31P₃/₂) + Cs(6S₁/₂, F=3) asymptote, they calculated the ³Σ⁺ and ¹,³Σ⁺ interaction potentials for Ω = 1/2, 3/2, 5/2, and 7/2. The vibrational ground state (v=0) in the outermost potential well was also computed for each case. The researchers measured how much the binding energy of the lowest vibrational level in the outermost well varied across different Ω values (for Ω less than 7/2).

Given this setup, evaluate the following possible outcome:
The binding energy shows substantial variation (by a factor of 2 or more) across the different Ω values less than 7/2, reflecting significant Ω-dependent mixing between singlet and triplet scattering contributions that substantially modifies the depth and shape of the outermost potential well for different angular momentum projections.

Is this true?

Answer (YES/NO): NO